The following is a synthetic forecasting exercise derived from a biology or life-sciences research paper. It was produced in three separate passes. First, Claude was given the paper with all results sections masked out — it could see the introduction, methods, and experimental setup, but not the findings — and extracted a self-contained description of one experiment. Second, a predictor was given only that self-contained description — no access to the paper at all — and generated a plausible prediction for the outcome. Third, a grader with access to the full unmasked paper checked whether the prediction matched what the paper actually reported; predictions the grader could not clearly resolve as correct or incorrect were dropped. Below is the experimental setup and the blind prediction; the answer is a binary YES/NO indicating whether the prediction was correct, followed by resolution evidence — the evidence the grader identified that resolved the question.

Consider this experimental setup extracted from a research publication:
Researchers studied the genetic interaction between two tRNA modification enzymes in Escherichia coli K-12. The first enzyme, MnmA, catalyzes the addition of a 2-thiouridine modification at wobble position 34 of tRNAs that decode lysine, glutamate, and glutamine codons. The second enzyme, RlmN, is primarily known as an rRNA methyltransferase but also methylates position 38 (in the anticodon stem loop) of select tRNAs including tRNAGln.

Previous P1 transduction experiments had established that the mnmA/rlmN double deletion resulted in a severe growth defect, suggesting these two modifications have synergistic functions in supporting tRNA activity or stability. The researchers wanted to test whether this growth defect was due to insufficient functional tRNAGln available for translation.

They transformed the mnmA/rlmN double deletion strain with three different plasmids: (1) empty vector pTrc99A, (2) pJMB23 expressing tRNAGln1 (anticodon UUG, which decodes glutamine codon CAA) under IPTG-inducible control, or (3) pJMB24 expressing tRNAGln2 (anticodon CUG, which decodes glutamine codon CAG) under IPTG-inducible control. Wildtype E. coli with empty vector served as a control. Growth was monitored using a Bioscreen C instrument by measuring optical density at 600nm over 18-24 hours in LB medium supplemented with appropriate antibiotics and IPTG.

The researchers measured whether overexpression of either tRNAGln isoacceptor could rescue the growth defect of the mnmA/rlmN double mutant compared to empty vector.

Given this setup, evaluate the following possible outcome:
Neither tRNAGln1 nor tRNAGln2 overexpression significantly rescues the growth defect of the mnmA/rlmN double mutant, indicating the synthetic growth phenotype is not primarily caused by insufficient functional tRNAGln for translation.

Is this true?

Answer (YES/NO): NO